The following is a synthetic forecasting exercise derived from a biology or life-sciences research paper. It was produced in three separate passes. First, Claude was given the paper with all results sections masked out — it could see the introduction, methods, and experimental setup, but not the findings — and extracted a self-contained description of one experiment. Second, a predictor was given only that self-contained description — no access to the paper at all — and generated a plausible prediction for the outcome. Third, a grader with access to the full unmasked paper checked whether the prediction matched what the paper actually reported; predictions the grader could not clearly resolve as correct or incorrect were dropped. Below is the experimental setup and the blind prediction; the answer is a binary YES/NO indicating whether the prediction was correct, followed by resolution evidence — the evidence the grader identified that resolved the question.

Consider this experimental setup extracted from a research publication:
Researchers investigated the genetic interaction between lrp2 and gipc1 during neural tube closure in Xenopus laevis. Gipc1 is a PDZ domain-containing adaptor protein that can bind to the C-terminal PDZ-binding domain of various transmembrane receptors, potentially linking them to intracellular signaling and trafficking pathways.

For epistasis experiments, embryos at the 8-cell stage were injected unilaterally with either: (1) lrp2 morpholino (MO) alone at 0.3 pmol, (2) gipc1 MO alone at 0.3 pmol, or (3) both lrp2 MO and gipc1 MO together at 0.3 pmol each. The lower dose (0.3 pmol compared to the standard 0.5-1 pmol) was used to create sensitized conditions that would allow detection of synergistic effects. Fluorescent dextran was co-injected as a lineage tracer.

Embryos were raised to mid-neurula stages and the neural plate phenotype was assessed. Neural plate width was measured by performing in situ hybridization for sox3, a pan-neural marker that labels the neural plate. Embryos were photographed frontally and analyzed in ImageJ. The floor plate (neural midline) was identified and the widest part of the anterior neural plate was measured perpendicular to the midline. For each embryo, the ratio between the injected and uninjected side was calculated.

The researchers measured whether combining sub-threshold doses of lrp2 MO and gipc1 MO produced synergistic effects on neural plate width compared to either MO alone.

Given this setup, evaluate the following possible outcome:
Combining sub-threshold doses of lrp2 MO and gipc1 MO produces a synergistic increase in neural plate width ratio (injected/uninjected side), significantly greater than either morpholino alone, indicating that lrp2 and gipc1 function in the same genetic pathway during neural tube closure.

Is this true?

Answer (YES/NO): YES